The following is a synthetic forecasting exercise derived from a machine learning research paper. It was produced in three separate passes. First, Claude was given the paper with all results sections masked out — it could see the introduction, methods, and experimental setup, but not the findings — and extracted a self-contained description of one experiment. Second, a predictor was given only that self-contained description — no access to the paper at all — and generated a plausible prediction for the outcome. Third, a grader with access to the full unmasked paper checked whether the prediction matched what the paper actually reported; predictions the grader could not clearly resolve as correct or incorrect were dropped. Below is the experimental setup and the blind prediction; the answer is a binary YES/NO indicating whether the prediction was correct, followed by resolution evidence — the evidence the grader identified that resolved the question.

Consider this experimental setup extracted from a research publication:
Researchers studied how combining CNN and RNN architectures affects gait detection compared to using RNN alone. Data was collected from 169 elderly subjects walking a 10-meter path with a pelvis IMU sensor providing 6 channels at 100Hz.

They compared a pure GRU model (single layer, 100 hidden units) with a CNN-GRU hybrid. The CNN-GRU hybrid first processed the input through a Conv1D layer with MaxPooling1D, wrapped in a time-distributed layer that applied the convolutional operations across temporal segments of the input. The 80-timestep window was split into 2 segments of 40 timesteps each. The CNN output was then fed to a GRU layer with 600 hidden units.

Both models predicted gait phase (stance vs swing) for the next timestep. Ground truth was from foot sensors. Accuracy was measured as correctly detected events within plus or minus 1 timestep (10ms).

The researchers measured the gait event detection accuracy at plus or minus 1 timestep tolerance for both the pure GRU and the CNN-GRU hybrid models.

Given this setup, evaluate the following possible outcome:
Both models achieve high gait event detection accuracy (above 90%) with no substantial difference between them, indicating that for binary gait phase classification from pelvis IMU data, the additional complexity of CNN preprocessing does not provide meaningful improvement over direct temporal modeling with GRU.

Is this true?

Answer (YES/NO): NO